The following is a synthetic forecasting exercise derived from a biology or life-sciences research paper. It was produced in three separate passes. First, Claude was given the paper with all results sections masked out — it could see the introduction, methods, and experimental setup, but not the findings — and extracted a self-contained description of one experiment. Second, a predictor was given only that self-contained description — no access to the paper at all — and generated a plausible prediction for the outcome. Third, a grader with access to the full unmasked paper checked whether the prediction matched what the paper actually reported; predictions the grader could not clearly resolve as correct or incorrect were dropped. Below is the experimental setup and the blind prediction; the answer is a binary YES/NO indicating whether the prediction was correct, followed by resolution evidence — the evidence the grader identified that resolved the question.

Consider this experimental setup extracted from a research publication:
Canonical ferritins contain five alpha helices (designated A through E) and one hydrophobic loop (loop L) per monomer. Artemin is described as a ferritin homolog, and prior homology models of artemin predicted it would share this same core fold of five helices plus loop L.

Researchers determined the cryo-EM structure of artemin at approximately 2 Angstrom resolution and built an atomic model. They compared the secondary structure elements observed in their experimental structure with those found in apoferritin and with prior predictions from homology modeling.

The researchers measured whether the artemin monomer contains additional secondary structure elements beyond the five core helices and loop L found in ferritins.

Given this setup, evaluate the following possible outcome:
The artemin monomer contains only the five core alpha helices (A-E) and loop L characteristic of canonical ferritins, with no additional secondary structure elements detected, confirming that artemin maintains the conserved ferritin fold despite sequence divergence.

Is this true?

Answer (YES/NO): NO